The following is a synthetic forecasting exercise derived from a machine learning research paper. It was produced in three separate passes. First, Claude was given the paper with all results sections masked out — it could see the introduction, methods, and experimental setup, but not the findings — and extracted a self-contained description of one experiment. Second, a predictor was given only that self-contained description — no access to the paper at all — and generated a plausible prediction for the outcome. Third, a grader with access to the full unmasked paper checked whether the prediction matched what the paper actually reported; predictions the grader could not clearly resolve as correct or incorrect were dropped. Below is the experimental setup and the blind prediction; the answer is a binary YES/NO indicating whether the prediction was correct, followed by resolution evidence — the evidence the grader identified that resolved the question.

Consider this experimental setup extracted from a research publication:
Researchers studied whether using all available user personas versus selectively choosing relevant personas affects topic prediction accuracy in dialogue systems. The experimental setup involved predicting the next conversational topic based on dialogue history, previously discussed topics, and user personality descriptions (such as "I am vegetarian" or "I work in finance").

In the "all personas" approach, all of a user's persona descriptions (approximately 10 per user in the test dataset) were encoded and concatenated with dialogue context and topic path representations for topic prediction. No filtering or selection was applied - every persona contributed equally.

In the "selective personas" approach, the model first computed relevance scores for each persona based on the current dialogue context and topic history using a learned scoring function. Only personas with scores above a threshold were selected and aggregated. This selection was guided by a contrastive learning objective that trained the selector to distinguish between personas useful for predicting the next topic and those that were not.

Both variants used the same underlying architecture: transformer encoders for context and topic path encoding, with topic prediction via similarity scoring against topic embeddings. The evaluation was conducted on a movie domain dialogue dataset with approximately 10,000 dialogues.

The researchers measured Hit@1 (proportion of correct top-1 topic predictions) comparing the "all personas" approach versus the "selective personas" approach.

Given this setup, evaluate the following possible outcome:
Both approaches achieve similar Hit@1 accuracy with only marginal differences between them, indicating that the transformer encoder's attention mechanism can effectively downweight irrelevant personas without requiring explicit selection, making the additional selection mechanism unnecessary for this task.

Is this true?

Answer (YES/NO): NO